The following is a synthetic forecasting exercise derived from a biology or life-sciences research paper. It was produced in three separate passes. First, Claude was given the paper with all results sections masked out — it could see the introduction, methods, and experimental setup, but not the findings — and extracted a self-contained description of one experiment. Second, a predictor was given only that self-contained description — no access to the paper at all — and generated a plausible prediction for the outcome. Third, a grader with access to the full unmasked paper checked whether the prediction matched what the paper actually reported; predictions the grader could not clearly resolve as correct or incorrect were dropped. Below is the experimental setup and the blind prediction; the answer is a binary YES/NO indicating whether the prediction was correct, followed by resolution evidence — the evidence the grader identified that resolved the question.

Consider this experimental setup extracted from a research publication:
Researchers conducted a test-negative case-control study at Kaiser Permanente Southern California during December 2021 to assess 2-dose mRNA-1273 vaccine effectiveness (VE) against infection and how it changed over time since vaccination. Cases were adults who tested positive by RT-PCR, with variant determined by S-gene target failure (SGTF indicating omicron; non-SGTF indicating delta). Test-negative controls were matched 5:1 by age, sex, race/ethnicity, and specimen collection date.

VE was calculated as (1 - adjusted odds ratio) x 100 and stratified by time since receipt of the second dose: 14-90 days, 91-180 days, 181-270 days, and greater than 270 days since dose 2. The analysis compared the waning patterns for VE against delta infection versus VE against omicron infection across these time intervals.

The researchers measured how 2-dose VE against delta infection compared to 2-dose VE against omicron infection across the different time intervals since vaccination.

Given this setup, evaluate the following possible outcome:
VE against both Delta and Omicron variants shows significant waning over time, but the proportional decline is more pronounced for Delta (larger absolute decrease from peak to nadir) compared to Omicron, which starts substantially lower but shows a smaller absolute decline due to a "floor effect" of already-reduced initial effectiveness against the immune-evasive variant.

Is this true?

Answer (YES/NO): NO